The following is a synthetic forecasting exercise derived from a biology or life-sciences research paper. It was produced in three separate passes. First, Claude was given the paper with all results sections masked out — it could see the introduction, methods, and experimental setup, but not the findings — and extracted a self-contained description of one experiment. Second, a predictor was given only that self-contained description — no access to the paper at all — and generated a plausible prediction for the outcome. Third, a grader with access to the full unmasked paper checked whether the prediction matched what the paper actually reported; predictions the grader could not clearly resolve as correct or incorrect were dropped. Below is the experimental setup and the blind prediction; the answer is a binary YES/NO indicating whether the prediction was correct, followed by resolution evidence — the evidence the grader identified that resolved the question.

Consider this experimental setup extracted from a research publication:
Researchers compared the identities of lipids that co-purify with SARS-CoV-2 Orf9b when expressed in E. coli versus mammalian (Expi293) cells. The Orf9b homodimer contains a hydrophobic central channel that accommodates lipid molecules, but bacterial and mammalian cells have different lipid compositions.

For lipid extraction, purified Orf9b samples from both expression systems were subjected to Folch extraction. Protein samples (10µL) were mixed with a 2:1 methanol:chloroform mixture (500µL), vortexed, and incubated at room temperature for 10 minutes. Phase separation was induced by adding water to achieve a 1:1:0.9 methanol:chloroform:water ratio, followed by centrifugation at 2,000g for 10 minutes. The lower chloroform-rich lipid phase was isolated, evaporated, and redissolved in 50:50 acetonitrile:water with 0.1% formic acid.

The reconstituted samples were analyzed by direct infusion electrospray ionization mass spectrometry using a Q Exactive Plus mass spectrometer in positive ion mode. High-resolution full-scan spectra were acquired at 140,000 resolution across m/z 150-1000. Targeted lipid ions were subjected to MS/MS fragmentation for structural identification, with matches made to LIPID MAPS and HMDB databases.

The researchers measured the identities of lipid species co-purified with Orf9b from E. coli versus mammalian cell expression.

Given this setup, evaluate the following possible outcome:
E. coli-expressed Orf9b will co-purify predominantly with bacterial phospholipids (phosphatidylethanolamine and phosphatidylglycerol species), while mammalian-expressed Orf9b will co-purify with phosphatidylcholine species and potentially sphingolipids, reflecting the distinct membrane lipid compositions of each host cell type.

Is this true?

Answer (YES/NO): NO